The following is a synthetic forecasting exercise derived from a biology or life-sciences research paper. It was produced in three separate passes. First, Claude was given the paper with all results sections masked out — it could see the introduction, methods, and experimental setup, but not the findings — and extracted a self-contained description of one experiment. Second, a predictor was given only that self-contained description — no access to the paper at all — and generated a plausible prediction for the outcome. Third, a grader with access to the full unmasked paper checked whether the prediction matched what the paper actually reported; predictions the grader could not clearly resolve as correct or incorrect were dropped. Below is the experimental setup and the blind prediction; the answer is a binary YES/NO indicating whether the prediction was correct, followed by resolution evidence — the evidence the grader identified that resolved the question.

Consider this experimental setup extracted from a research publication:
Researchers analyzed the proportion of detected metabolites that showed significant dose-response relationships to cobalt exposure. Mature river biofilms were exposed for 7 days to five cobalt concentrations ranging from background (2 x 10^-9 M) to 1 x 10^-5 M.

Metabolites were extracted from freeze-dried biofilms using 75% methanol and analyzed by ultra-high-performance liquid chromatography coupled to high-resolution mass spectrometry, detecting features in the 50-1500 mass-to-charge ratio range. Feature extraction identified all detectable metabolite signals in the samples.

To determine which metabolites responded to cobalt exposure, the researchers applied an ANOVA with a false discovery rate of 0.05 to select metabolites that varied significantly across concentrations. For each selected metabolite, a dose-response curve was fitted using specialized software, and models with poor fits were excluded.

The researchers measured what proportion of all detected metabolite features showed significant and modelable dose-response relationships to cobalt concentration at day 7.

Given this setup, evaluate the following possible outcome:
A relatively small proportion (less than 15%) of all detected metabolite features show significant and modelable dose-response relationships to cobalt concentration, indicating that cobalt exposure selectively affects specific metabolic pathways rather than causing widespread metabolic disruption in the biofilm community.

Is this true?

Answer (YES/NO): NO